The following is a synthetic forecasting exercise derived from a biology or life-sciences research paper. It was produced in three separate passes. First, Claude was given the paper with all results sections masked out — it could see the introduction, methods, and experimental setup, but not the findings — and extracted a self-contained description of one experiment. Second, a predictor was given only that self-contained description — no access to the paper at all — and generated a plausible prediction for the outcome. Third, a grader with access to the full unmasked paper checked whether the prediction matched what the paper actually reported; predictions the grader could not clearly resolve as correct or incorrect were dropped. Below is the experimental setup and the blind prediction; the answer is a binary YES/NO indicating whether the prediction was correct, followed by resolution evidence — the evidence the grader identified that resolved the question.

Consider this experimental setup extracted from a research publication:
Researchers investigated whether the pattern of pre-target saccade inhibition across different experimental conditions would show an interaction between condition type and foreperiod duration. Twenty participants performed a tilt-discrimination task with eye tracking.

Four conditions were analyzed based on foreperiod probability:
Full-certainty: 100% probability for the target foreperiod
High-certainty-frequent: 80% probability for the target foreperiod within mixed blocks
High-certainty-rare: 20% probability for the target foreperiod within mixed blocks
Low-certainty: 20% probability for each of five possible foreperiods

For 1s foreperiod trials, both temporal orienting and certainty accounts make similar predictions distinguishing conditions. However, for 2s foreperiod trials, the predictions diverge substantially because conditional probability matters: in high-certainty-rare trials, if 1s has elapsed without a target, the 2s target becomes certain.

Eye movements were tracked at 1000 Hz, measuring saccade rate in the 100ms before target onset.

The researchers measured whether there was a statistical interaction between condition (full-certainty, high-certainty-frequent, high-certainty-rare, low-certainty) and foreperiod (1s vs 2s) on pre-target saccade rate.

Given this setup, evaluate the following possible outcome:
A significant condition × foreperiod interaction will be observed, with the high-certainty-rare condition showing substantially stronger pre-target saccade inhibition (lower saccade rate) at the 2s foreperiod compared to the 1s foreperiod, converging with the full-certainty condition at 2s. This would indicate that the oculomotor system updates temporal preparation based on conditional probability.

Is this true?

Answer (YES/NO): YES